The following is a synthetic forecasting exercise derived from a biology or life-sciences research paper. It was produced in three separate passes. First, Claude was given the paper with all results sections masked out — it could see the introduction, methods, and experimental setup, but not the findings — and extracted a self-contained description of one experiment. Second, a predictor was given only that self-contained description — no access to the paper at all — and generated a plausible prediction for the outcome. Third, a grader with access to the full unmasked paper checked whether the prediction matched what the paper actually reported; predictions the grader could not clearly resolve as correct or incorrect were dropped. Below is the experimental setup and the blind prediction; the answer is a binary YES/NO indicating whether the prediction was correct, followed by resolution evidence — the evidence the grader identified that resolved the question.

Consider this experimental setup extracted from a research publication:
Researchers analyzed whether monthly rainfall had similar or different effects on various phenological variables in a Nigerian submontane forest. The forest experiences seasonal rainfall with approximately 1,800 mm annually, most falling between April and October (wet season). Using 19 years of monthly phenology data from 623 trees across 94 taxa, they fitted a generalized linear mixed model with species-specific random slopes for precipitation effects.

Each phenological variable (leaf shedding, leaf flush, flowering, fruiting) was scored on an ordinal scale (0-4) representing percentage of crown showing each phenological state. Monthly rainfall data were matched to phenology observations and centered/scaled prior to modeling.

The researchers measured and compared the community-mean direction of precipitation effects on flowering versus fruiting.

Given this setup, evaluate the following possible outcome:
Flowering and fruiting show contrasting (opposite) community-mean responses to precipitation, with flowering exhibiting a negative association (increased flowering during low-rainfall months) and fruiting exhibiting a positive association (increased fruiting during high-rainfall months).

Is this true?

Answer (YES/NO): NO